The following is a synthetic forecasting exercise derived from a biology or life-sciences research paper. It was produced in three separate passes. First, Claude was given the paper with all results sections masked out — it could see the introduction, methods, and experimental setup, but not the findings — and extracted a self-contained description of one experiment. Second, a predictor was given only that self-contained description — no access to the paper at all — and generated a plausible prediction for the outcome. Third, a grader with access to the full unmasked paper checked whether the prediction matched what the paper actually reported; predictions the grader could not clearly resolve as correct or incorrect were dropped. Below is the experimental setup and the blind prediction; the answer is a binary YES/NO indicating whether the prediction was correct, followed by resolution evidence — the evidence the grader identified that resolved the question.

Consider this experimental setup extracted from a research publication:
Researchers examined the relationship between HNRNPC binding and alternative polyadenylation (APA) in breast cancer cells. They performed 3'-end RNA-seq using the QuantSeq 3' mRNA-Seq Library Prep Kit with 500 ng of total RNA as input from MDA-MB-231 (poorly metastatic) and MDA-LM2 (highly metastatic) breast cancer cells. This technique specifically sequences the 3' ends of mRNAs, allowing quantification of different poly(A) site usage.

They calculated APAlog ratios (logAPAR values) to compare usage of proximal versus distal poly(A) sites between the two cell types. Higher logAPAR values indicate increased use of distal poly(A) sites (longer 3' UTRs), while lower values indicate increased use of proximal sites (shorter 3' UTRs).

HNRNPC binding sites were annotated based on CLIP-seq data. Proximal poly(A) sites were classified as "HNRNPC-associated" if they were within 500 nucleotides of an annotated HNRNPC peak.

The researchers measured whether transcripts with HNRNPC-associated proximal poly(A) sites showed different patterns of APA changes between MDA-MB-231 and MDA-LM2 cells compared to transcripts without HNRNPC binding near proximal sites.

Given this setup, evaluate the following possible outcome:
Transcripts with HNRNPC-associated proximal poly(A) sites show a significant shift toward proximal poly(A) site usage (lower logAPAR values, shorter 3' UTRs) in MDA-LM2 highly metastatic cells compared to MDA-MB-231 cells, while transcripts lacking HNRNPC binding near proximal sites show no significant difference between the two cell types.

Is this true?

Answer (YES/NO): NO